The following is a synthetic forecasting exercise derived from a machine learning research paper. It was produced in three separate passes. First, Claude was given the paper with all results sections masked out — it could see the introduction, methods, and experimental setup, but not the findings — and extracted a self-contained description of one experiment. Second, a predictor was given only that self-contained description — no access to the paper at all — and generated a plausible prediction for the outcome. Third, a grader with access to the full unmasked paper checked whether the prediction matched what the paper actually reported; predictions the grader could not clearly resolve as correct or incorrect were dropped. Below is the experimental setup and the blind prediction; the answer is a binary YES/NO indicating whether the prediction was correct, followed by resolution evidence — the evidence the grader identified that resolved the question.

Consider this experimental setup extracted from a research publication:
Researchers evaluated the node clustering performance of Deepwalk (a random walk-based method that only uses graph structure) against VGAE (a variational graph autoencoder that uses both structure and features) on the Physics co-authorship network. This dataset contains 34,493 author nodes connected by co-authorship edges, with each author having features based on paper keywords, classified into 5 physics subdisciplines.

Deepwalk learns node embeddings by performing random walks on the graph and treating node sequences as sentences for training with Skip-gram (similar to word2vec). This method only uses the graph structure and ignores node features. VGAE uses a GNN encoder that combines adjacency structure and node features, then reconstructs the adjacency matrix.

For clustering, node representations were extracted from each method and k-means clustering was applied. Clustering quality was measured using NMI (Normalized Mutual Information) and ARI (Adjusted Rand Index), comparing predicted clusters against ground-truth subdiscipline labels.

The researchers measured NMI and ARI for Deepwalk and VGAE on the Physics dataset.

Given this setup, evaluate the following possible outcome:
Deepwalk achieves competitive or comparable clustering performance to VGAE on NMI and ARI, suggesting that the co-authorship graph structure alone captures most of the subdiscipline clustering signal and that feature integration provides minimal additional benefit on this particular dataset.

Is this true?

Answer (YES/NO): NO